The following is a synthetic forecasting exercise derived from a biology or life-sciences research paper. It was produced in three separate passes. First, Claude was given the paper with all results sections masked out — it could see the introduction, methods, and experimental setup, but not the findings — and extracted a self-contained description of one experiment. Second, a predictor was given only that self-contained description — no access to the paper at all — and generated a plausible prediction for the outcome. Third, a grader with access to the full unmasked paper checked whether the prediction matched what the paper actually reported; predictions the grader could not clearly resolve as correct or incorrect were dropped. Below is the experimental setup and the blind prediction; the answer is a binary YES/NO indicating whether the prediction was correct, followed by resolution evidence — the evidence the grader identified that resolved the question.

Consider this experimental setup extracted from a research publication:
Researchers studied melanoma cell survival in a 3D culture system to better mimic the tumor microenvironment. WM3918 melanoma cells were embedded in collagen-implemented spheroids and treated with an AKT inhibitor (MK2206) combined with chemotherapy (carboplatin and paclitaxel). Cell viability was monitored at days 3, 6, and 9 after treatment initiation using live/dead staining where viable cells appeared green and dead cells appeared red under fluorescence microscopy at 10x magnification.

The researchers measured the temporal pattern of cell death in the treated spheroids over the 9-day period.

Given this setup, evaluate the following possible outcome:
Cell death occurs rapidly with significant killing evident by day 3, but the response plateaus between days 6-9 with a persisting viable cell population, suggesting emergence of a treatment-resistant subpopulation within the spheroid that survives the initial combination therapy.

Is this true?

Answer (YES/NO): NO